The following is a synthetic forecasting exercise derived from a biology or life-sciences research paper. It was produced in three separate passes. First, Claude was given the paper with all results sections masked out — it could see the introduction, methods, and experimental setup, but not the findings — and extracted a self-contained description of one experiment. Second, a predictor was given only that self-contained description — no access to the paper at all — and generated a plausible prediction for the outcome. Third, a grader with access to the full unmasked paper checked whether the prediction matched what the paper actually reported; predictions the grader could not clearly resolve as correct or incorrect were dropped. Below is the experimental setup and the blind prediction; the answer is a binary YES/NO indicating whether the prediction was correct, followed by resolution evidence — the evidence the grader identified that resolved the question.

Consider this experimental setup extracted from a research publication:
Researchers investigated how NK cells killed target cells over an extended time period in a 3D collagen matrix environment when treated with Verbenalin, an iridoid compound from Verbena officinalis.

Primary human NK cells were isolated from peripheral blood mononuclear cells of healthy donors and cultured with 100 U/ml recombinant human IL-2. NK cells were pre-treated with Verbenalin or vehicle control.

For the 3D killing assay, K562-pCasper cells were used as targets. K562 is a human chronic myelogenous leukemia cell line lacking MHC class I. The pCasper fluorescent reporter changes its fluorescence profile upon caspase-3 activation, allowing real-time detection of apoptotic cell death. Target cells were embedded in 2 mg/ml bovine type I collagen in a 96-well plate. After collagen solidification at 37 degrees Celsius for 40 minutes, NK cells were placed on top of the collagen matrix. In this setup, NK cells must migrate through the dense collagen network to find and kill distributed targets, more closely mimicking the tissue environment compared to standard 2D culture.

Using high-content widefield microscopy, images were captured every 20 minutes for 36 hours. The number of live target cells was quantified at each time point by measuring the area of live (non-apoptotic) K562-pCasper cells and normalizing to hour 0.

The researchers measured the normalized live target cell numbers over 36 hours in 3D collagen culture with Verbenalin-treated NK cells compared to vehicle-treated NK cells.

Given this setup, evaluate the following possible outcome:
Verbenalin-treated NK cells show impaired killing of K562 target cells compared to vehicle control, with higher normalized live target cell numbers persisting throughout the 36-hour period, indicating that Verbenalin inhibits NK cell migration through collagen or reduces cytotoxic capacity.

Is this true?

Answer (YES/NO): NO